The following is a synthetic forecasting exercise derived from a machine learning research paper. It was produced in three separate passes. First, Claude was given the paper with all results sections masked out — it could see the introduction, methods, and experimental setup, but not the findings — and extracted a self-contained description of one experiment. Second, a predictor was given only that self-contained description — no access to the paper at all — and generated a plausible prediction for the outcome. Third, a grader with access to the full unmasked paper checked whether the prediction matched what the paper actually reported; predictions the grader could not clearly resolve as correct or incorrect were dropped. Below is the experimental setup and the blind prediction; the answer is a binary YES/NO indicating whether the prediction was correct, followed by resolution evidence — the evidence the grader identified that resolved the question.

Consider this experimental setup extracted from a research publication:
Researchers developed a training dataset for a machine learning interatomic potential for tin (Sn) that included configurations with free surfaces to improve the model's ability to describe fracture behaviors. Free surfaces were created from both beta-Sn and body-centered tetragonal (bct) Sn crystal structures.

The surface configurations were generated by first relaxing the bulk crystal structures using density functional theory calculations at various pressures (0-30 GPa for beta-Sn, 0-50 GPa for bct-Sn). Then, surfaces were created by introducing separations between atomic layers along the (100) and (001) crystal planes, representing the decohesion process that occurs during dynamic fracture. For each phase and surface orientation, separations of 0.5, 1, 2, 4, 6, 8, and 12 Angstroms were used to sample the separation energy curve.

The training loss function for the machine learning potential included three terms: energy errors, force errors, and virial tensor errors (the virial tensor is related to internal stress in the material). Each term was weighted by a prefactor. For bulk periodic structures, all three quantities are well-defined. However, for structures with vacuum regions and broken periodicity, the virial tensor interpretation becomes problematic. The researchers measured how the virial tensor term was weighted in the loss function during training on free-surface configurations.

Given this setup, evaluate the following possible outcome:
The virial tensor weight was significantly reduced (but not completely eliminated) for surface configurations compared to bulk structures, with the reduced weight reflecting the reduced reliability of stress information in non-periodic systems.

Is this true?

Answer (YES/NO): NO